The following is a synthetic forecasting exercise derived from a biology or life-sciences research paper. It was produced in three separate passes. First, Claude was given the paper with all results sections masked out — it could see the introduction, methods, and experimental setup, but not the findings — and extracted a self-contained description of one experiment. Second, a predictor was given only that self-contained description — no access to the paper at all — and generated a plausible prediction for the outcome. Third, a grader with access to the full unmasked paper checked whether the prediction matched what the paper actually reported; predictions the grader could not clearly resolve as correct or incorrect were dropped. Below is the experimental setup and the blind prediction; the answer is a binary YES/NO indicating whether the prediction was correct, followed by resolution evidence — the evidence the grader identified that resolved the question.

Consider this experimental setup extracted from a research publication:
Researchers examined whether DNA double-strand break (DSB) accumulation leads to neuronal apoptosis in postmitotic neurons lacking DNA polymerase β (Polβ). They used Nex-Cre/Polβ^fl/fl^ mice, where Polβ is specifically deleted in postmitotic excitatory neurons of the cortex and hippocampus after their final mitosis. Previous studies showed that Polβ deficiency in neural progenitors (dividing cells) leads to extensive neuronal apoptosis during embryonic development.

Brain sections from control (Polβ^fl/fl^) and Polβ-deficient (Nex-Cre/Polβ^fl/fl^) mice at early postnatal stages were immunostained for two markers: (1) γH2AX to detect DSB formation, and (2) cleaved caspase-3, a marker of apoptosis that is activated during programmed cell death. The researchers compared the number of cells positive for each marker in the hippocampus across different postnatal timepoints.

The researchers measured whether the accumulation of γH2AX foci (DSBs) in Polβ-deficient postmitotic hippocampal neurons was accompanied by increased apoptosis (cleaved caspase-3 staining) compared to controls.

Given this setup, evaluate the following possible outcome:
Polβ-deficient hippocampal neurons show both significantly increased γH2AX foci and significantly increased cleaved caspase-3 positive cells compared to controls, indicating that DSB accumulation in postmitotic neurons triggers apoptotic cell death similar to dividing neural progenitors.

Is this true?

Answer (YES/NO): NO